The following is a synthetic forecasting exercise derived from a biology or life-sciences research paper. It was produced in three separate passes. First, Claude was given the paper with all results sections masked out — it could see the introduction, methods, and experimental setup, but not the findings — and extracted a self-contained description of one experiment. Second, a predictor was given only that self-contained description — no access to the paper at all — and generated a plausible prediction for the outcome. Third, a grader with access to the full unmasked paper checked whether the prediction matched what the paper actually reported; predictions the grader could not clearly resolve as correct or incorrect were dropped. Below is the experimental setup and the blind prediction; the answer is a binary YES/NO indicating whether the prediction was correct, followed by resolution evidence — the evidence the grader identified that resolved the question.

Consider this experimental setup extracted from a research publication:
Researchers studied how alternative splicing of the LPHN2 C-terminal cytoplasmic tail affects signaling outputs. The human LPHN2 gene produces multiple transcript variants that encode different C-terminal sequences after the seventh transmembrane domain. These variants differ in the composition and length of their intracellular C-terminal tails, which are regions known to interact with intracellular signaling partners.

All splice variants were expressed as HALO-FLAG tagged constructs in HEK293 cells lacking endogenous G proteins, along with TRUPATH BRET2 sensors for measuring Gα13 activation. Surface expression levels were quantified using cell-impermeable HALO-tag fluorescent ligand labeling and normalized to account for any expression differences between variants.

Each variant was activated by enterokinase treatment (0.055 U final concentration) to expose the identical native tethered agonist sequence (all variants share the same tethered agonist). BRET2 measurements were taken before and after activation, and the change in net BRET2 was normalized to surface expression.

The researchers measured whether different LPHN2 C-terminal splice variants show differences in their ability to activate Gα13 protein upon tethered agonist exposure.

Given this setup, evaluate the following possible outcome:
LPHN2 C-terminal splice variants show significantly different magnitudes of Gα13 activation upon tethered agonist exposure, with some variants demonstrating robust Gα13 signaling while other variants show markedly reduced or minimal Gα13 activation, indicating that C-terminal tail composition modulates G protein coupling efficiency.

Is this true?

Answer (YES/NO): YES